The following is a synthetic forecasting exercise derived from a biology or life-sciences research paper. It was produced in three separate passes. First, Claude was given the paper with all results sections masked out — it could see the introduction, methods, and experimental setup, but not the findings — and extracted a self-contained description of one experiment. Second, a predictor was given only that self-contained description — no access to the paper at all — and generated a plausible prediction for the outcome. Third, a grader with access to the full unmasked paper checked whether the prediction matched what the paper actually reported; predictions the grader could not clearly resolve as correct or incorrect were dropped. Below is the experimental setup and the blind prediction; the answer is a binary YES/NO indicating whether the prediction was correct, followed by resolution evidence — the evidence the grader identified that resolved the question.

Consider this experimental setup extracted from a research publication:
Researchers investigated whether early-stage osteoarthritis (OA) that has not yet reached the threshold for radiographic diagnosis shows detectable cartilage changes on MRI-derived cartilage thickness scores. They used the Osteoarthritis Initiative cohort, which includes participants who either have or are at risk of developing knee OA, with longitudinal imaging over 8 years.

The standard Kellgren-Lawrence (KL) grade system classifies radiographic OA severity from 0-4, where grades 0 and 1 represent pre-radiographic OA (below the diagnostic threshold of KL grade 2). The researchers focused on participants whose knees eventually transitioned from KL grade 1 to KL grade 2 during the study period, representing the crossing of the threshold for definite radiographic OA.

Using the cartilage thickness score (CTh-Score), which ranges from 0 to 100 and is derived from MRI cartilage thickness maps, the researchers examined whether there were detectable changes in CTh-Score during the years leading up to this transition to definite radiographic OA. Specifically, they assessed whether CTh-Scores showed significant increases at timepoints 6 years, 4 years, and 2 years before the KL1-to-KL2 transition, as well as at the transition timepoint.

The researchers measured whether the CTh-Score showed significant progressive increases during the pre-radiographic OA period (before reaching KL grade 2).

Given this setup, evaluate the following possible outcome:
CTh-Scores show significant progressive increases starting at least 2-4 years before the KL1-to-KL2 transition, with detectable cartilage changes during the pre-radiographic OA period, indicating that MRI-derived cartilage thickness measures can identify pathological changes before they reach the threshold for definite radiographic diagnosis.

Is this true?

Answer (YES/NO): YES